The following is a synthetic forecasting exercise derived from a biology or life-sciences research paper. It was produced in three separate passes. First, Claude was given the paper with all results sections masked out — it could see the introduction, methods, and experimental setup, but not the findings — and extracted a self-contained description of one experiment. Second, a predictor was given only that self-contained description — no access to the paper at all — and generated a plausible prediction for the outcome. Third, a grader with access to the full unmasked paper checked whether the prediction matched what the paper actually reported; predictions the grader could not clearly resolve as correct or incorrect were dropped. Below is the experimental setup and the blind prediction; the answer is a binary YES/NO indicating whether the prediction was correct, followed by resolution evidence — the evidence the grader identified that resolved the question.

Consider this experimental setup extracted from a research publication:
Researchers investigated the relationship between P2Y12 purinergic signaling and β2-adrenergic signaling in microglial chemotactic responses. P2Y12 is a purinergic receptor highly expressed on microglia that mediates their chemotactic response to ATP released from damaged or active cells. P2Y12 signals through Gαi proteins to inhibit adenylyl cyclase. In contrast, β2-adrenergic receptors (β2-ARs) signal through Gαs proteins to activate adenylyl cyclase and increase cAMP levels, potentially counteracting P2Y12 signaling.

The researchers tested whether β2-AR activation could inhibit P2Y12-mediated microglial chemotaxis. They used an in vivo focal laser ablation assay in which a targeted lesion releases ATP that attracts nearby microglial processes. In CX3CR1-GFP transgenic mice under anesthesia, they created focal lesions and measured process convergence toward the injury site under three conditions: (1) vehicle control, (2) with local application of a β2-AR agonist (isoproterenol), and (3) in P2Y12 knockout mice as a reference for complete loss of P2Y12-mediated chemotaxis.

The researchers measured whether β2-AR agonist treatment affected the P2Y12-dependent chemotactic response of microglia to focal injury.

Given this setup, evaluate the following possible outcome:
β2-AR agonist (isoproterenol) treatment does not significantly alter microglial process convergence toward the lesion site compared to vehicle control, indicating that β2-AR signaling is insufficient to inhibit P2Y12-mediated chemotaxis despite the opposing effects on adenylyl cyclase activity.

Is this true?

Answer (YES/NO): NO